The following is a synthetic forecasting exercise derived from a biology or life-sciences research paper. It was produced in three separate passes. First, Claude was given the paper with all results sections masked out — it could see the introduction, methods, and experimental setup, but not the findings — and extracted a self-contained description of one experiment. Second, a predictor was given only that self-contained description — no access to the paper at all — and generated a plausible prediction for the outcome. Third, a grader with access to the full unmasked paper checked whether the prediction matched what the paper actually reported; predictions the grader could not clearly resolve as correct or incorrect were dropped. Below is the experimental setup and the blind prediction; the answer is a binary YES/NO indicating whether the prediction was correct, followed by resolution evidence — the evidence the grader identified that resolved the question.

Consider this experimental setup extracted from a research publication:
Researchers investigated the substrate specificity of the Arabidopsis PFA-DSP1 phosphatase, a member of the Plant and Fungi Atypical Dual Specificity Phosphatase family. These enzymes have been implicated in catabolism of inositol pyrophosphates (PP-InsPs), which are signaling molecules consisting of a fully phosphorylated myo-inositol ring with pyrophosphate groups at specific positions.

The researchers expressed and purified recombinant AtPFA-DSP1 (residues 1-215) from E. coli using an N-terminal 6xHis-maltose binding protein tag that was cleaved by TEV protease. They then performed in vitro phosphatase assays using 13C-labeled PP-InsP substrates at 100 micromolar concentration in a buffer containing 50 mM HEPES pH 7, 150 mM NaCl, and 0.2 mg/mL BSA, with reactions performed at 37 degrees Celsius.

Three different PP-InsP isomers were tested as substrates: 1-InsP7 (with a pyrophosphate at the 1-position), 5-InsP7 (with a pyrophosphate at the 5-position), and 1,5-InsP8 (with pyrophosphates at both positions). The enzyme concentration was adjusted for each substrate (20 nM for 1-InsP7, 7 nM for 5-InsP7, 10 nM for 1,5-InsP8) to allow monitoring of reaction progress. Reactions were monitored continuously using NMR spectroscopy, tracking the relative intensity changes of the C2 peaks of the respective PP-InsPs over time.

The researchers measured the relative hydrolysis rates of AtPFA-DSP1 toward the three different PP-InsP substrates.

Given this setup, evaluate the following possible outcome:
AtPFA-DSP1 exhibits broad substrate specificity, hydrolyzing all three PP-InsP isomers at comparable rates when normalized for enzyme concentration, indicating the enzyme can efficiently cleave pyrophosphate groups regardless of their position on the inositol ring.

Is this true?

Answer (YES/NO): NO